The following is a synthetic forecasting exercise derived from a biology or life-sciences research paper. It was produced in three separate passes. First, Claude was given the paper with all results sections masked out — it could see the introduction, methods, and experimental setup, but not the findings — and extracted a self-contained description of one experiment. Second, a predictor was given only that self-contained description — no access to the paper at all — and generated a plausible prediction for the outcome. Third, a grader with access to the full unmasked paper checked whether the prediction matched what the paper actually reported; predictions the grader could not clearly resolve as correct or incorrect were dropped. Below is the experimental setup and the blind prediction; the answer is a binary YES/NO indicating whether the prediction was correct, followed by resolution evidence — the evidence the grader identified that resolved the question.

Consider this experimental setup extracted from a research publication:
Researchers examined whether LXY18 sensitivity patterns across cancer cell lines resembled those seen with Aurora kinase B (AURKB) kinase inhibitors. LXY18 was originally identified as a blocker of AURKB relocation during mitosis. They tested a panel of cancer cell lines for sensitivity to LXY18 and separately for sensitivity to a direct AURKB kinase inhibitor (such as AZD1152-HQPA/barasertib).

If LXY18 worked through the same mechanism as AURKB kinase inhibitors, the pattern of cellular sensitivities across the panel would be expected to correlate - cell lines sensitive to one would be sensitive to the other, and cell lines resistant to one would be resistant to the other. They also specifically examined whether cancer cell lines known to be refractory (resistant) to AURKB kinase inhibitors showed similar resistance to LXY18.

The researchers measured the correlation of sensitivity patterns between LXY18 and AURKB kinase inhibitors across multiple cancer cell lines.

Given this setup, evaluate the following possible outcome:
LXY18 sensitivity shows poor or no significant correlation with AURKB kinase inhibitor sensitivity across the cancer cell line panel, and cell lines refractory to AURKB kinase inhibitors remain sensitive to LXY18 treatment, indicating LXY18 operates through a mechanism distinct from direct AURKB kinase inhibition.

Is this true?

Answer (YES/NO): YES